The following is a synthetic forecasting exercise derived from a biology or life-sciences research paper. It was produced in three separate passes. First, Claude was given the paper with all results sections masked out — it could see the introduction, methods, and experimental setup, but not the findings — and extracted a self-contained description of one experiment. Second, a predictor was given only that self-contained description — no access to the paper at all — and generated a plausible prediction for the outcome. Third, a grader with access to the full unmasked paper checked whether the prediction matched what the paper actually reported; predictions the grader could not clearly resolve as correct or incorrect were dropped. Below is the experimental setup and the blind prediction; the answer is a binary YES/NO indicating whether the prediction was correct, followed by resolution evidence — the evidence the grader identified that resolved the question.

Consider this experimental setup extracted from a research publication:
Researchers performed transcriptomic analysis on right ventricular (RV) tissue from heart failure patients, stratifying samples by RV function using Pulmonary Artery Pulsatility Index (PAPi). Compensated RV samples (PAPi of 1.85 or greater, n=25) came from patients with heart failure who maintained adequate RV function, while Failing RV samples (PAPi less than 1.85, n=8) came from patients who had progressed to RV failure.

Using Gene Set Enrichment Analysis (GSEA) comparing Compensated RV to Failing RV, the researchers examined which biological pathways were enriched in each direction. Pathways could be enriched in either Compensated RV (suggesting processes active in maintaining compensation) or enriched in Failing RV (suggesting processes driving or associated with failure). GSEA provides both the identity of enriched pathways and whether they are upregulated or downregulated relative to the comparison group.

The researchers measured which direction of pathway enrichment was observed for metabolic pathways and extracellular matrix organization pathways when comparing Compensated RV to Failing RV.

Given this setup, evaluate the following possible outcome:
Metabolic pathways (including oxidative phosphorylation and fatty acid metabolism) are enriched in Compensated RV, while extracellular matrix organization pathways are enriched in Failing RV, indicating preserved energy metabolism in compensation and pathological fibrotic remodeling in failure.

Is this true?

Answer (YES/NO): NO